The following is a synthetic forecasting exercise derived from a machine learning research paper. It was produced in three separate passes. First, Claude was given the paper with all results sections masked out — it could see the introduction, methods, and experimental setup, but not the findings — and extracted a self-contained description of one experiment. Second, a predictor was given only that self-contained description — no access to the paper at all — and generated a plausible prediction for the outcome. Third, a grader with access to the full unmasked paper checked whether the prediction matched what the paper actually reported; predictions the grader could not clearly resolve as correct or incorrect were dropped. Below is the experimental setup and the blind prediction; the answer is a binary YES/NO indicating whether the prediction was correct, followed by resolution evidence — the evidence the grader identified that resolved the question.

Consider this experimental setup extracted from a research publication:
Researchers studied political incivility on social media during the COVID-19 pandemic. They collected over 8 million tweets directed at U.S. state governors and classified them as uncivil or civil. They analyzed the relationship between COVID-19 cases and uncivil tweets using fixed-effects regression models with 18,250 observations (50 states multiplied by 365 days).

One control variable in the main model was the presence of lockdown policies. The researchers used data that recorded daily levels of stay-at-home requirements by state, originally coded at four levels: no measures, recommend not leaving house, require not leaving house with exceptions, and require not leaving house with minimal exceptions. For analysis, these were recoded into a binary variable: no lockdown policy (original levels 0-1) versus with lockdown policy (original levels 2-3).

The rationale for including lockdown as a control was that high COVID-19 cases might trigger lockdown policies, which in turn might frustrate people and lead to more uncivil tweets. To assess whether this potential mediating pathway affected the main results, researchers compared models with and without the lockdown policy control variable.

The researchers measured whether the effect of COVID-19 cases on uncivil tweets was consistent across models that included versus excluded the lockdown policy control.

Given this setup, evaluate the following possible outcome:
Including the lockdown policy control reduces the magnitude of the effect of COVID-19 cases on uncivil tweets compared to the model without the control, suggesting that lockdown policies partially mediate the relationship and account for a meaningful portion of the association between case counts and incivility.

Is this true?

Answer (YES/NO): NO